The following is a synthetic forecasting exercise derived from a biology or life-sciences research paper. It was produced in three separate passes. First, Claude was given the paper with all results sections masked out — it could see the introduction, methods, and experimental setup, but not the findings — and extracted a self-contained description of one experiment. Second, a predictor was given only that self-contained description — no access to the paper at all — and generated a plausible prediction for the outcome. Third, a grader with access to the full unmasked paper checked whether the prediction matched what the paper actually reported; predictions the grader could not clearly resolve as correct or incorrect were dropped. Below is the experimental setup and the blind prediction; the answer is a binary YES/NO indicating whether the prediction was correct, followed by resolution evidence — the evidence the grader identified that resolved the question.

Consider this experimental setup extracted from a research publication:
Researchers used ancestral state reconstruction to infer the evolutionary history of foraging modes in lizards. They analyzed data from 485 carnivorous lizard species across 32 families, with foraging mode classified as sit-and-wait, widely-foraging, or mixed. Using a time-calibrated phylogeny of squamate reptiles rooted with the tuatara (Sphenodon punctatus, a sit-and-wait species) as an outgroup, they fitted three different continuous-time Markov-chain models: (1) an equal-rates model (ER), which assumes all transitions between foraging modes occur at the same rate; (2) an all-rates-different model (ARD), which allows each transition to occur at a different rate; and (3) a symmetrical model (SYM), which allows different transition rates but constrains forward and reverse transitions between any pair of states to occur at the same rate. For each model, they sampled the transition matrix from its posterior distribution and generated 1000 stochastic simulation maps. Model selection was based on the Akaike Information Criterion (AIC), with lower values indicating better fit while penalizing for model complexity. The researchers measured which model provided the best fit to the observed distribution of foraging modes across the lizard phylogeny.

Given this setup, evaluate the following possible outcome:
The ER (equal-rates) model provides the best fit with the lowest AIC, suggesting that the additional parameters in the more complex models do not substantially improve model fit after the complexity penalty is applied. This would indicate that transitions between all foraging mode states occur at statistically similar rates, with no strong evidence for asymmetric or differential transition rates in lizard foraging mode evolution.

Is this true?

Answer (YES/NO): YES